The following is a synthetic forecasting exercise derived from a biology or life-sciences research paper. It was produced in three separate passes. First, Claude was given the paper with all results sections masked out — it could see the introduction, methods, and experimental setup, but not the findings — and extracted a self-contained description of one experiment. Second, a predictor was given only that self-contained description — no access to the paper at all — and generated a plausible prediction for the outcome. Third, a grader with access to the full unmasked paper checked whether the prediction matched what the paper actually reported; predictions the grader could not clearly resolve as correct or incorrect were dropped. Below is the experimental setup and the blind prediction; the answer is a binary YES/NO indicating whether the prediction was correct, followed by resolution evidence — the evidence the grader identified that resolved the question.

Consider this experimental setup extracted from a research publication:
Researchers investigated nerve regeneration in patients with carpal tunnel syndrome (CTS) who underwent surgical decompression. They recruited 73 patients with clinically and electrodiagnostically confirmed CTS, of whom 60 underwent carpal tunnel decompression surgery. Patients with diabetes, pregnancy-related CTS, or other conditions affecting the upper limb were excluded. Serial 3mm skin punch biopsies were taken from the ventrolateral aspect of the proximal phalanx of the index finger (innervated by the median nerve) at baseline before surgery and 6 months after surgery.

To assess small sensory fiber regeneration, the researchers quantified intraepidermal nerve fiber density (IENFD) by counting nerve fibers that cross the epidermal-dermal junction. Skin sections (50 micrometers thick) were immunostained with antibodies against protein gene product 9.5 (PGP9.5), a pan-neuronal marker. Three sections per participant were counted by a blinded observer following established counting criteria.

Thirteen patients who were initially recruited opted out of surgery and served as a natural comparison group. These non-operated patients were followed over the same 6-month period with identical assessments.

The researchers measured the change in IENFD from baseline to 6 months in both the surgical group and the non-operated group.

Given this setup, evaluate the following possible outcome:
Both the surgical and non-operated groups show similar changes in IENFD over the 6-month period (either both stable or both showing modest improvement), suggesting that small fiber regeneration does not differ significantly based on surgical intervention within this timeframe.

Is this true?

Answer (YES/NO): NO